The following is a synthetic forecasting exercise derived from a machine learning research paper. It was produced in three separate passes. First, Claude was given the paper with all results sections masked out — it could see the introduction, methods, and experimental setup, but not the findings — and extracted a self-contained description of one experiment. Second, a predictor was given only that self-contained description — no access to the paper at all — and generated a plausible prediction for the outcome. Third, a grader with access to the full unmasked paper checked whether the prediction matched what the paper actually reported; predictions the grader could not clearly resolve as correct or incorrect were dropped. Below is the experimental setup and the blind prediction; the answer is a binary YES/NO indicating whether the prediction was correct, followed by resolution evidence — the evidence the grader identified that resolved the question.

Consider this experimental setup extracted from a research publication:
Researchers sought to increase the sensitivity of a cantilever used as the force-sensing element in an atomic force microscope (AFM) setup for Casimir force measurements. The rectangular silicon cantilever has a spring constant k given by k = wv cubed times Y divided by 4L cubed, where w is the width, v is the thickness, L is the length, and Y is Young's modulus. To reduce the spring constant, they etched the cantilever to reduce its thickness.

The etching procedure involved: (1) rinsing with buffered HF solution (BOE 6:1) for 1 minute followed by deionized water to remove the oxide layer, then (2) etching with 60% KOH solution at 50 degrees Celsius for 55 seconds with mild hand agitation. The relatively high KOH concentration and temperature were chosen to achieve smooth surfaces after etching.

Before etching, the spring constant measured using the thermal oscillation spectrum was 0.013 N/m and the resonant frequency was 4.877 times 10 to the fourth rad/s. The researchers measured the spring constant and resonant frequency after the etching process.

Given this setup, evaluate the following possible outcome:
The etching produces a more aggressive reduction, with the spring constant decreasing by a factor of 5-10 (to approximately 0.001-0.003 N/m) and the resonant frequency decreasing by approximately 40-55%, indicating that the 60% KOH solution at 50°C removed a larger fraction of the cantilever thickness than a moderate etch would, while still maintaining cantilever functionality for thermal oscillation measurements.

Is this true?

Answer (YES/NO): NO